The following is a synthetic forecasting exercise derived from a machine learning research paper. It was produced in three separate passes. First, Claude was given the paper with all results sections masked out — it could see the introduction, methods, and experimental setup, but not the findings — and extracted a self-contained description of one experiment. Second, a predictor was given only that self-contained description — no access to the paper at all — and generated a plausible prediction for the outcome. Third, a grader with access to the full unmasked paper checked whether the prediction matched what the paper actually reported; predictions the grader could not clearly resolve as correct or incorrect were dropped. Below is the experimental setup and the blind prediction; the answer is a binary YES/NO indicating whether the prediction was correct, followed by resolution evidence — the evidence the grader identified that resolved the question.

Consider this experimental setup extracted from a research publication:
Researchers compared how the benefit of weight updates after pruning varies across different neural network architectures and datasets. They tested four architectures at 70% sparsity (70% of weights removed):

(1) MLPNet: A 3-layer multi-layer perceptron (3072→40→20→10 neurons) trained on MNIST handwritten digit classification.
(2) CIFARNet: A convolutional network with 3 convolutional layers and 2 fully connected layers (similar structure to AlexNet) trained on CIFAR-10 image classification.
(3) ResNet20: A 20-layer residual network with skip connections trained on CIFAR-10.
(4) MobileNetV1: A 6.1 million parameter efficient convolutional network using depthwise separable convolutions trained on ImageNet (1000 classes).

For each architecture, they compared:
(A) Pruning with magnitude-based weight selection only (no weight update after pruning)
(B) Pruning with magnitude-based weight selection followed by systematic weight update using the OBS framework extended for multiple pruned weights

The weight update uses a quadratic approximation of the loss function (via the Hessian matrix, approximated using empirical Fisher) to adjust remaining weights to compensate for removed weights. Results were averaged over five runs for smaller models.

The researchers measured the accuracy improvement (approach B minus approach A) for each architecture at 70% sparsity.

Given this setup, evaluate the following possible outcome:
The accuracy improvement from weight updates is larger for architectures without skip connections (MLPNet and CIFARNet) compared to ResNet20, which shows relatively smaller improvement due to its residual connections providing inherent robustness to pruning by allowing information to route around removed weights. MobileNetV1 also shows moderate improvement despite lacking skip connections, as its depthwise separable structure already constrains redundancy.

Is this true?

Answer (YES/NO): NO